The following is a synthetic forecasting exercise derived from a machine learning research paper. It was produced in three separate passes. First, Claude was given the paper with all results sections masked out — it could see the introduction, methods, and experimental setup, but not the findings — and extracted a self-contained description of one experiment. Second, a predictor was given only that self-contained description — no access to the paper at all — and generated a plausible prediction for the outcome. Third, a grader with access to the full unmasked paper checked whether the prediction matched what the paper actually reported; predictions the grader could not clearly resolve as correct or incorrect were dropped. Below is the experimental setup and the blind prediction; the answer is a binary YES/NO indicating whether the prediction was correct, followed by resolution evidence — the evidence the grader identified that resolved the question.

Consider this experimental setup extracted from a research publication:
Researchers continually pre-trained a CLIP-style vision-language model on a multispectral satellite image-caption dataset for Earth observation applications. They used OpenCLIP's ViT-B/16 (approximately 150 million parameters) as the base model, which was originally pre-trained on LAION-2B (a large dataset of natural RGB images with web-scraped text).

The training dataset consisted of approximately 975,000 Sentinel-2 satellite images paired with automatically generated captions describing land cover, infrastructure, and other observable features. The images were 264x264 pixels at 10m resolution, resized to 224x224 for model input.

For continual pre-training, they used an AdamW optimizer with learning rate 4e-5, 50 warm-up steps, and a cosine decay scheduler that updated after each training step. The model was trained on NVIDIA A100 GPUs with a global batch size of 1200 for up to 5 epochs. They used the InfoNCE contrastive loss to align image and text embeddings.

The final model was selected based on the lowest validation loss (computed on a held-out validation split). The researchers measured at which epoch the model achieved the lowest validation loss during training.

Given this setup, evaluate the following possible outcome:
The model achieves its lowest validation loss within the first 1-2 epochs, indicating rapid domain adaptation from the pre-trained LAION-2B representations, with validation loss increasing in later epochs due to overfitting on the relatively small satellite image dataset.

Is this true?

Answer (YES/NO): NO